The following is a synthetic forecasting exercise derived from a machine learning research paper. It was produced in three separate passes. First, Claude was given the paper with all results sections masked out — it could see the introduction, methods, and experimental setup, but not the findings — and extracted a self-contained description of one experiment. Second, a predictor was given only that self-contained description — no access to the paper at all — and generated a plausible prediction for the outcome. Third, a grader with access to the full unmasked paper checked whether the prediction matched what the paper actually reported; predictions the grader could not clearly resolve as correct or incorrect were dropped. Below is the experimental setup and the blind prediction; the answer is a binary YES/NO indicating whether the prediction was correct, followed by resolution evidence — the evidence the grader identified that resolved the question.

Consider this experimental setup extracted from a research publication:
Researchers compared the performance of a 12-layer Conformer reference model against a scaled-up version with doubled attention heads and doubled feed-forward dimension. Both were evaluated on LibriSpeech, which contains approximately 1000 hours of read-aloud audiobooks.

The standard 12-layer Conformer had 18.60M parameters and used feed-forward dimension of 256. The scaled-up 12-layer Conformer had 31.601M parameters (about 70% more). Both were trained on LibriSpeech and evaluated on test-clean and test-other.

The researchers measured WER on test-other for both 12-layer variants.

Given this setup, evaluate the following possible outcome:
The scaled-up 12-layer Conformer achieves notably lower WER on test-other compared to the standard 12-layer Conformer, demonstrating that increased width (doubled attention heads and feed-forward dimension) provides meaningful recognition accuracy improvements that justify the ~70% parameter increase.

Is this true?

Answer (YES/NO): NO